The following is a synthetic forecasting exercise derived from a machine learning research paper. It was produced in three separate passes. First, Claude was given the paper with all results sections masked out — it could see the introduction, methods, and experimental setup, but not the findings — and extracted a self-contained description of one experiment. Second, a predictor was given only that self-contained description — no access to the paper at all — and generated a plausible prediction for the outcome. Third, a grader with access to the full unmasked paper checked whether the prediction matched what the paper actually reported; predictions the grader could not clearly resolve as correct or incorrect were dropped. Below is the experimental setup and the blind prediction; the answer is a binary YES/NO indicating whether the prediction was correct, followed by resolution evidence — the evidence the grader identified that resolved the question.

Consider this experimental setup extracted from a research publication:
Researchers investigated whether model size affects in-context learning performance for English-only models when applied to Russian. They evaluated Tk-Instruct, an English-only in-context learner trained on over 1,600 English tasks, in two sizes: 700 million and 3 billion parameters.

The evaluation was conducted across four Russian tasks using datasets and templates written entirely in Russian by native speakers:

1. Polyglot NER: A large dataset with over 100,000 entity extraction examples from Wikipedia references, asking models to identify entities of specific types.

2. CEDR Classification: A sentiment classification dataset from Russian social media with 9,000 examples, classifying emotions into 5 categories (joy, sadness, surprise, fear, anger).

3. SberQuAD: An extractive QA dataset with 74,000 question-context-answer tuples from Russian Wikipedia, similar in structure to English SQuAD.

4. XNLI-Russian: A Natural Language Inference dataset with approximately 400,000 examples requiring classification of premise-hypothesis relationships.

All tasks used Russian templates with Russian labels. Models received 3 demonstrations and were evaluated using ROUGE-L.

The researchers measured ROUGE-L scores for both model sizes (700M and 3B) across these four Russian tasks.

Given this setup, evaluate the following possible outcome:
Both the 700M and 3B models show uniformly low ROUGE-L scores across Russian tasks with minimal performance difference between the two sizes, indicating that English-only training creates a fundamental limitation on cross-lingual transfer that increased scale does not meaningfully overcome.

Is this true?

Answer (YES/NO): NO